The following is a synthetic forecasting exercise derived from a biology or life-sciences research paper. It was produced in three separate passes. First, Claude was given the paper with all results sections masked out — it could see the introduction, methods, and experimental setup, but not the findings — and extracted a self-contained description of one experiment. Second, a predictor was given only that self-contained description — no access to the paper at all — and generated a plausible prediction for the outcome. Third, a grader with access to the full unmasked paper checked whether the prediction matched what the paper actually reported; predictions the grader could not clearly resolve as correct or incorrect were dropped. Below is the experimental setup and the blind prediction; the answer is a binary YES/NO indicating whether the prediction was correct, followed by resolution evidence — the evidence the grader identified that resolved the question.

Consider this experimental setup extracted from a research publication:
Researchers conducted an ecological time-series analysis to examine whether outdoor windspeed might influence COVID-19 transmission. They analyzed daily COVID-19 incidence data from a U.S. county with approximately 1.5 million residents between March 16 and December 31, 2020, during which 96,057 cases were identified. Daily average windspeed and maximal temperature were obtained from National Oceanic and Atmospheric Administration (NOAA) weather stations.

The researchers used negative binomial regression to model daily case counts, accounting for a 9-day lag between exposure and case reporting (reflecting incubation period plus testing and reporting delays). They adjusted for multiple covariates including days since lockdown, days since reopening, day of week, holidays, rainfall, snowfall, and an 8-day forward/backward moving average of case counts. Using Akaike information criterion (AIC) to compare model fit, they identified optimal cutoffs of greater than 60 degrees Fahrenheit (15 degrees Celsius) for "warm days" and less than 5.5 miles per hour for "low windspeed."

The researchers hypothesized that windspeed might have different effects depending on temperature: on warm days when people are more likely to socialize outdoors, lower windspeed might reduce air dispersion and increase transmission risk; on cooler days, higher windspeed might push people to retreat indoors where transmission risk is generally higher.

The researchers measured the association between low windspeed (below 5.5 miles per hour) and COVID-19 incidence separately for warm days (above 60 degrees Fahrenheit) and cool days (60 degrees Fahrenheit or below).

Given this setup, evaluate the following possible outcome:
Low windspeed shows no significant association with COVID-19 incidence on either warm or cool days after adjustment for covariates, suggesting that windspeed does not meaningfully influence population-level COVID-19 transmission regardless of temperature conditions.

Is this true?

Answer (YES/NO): NO